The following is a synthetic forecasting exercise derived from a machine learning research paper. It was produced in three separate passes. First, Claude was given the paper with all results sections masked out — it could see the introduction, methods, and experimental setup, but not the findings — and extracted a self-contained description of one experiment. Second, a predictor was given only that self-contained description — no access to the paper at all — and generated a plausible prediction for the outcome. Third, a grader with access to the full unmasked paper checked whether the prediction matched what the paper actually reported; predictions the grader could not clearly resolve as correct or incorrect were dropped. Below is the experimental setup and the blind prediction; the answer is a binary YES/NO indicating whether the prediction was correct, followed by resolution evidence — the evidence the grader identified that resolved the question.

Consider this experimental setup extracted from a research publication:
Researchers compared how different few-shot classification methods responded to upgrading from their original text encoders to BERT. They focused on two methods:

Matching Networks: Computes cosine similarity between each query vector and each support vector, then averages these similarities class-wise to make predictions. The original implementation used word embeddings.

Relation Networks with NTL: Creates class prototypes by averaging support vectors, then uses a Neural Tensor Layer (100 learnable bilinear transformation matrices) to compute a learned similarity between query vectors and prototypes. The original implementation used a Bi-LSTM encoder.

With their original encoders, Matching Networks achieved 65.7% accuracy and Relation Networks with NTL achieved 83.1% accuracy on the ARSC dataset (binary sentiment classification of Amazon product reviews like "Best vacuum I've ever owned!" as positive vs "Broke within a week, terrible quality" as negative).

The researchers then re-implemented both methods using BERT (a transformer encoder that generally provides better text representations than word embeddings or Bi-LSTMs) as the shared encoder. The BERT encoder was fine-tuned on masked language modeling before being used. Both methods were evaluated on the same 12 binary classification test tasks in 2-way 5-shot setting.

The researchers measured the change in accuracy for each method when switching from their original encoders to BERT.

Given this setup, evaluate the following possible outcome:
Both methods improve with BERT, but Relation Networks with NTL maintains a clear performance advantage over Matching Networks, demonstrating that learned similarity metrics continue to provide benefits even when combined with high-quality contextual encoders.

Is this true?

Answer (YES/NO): NO